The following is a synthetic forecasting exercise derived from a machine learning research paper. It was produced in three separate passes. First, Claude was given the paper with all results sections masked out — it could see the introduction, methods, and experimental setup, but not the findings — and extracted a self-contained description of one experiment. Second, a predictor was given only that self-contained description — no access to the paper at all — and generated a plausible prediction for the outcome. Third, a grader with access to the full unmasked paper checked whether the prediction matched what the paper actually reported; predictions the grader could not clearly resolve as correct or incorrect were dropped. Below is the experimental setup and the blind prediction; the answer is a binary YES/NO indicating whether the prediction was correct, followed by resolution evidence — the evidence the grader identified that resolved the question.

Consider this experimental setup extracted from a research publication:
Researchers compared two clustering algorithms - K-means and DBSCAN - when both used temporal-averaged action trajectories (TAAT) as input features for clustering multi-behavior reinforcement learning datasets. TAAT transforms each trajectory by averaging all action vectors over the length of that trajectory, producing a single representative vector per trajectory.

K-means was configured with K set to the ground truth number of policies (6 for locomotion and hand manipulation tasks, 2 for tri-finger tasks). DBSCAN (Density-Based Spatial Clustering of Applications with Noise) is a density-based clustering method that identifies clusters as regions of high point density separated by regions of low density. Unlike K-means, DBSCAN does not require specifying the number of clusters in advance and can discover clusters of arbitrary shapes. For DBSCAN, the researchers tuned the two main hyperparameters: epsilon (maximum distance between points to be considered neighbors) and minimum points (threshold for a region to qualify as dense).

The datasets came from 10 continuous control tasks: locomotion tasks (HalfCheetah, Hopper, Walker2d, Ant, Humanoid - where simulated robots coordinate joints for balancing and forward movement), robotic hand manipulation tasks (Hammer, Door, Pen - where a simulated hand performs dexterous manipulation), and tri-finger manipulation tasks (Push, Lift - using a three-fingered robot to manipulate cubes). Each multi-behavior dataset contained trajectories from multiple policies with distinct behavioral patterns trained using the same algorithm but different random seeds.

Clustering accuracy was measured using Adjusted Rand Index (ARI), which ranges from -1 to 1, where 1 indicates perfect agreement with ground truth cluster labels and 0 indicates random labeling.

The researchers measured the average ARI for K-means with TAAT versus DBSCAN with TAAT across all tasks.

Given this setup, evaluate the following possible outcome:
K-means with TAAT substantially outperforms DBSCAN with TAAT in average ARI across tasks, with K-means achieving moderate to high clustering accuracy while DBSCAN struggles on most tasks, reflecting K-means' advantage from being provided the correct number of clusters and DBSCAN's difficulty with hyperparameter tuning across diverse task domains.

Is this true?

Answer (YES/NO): YES